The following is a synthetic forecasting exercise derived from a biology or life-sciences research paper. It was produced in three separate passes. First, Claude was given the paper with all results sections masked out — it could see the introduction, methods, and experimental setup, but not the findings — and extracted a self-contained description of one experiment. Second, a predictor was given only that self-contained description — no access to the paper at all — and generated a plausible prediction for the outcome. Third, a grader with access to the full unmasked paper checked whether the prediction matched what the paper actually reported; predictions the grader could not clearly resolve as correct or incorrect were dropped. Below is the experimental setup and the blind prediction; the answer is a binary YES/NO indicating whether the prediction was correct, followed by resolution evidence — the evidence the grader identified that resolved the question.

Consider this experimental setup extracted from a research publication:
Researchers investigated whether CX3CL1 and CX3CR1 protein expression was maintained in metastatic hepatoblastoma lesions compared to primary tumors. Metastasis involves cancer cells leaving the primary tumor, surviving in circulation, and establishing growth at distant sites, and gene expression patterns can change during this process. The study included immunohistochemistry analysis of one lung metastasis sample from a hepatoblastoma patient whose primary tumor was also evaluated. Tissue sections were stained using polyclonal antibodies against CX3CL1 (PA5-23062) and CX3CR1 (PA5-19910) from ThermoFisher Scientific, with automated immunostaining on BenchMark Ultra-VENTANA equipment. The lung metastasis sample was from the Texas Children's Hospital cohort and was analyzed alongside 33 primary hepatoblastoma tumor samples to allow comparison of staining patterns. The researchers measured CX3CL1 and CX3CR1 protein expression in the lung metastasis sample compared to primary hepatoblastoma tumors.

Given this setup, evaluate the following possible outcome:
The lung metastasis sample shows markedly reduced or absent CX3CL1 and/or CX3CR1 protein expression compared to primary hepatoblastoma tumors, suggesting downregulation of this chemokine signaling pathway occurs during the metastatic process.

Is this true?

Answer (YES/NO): NO